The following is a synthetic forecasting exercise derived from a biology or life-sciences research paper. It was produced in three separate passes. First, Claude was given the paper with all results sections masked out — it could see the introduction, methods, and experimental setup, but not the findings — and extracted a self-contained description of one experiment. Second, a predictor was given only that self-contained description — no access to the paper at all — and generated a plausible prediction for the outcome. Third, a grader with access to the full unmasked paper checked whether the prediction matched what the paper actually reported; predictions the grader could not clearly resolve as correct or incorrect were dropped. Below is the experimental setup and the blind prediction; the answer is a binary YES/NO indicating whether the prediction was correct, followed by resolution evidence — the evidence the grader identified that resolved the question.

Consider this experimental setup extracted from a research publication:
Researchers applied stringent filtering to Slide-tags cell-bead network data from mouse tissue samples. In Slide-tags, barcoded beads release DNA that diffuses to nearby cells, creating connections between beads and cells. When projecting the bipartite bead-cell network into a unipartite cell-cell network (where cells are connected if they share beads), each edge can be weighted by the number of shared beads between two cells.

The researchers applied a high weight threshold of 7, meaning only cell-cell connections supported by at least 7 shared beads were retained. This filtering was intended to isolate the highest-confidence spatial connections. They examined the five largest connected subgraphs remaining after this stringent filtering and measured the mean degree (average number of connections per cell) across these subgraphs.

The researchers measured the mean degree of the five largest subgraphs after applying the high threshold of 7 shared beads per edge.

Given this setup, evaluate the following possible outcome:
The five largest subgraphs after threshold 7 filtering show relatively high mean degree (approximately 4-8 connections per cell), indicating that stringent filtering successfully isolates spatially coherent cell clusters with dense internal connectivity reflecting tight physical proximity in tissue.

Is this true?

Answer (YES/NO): NO